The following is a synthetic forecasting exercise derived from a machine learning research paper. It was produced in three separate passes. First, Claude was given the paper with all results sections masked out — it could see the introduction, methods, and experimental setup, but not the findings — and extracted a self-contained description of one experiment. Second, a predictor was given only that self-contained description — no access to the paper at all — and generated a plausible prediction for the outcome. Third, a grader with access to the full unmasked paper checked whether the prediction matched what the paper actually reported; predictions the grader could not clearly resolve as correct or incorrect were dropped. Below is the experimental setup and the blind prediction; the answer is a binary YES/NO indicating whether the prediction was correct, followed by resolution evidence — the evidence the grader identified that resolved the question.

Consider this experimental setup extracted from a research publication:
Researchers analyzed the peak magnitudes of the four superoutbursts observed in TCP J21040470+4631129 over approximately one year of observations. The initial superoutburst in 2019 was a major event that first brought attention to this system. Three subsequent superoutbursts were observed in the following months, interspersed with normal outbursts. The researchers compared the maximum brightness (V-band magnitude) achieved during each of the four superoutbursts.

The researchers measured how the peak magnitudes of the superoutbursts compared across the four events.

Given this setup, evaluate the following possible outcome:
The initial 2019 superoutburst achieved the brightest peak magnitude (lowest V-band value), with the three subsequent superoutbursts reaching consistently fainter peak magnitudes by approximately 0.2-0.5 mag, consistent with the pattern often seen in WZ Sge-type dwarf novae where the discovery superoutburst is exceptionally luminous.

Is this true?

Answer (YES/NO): NO